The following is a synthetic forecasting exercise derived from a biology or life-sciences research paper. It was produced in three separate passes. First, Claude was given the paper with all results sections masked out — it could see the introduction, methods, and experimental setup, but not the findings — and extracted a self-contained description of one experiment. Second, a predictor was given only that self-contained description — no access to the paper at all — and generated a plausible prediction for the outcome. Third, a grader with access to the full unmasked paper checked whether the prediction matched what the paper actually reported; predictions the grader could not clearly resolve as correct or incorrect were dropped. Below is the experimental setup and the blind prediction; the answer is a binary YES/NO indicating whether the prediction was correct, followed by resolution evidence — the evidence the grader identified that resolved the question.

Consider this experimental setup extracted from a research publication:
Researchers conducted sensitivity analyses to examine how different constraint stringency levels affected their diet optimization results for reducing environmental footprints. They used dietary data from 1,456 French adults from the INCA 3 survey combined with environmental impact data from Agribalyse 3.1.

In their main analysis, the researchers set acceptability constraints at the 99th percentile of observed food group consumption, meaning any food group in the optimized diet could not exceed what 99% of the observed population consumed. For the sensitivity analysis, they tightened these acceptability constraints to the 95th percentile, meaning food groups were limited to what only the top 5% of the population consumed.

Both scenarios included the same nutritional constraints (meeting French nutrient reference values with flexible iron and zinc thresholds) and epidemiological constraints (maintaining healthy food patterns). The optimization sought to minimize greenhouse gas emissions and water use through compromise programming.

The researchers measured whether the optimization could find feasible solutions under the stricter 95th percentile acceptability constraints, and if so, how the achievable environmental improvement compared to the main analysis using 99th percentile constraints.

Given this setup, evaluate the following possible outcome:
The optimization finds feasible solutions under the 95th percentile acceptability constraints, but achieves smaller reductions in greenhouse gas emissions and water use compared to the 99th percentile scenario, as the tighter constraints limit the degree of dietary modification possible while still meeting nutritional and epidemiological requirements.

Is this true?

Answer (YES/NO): NO